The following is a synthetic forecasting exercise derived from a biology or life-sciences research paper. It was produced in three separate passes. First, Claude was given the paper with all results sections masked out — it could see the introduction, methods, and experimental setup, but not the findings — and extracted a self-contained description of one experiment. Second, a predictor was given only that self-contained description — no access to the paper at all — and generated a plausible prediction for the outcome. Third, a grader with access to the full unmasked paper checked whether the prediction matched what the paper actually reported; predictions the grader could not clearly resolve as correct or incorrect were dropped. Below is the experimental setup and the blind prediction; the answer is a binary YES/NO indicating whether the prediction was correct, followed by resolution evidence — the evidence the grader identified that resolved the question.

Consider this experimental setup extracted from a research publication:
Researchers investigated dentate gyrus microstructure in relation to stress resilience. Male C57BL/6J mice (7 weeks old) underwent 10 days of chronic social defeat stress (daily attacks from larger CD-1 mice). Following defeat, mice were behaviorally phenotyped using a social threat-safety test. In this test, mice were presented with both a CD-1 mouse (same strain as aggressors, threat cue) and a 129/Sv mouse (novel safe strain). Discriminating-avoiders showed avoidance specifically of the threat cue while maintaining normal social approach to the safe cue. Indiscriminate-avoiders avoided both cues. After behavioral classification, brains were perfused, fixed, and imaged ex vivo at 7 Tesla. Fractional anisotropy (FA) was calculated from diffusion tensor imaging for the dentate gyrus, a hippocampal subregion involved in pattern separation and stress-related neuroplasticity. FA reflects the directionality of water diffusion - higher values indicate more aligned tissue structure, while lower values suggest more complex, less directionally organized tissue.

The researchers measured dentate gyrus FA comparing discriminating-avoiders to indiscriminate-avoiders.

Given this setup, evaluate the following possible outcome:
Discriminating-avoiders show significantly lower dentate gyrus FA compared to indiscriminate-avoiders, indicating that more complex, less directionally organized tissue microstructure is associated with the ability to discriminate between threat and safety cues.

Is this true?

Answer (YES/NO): YES